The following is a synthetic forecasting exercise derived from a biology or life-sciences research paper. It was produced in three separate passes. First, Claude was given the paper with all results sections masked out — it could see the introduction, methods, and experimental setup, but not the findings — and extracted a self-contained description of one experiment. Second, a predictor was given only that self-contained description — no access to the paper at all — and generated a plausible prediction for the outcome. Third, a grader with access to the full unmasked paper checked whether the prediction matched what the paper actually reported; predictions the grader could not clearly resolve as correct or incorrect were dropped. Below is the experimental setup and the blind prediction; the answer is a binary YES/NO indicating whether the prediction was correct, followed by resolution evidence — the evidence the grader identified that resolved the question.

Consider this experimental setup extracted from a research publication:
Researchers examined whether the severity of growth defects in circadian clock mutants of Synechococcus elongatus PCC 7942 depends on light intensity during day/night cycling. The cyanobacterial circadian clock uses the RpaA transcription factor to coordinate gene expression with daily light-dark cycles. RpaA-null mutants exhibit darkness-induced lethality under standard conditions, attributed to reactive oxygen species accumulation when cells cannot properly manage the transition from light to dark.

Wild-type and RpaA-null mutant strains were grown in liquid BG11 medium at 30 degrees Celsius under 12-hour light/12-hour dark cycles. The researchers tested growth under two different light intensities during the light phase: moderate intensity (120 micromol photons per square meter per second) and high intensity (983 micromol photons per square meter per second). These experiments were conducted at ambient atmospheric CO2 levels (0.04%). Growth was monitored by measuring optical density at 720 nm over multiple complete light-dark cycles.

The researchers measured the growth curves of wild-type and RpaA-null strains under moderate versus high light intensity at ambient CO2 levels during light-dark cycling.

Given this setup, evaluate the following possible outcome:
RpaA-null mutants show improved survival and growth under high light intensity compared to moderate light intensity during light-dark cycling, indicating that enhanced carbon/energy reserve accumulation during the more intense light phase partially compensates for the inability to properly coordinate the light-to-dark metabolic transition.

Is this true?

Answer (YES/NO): NO